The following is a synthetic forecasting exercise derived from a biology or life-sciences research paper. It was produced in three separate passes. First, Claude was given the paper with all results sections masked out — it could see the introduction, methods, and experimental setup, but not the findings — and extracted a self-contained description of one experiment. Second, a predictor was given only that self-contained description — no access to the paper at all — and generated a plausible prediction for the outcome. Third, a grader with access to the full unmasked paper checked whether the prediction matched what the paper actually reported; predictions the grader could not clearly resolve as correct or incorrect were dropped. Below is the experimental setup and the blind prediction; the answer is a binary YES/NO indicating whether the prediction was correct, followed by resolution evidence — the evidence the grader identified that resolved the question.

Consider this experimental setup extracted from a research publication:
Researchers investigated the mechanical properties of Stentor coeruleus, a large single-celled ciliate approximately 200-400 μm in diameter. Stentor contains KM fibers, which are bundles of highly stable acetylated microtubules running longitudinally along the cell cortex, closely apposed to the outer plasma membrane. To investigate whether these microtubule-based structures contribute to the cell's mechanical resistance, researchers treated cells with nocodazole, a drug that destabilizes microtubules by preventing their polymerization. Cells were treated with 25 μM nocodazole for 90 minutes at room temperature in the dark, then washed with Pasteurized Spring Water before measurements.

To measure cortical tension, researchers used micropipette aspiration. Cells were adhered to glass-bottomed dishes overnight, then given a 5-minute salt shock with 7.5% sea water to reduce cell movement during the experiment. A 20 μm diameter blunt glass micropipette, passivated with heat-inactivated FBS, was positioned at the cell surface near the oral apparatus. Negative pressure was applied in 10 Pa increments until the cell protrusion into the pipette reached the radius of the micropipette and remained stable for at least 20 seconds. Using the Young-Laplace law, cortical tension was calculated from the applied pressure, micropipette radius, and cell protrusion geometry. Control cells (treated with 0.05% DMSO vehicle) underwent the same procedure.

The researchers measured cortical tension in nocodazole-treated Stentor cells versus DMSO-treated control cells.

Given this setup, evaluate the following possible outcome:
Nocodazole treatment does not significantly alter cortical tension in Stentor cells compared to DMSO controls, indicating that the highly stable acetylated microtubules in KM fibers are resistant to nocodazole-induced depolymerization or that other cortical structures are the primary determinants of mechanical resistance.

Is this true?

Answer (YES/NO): NO